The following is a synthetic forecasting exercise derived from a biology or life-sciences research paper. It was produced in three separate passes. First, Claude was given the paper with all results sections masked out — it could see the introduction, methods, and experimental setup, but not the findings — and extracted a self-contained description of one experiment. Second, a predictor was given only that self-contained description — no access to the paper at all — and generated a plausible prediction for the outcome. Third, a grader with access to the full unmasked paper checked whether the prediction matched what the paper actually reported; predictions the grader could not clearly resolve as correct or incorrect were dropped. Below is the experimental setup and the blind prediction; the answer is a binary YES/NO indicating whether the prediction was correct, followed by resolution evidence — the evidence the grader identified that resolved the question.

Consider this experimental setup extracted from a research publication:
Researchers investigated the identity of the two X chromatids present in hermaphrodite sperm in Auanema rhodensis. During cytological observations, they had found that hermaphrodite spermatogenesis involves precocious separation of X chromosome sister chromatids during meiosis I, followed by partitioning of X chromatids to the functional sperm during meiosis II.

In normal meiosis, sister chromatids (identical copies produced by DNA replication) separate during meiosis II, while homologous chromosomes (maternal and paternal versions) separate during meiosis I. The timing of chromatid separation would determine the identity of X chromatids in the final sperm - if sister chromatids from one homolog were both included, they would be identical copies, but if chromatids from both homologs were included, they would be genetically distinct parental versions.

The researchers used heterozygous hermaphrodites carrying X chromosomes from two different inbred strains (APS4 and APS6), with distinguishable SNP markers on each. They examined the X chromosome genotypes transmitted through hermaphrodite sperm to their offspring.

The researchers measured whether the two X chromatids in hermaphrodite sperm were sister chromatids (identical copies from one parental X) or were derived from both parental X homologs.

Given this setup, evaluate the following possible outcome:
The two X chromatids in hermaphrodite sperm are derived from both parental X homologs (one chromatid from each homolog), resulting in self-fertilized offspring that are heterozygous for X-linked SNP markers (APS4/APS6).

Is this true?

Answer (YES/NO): YES